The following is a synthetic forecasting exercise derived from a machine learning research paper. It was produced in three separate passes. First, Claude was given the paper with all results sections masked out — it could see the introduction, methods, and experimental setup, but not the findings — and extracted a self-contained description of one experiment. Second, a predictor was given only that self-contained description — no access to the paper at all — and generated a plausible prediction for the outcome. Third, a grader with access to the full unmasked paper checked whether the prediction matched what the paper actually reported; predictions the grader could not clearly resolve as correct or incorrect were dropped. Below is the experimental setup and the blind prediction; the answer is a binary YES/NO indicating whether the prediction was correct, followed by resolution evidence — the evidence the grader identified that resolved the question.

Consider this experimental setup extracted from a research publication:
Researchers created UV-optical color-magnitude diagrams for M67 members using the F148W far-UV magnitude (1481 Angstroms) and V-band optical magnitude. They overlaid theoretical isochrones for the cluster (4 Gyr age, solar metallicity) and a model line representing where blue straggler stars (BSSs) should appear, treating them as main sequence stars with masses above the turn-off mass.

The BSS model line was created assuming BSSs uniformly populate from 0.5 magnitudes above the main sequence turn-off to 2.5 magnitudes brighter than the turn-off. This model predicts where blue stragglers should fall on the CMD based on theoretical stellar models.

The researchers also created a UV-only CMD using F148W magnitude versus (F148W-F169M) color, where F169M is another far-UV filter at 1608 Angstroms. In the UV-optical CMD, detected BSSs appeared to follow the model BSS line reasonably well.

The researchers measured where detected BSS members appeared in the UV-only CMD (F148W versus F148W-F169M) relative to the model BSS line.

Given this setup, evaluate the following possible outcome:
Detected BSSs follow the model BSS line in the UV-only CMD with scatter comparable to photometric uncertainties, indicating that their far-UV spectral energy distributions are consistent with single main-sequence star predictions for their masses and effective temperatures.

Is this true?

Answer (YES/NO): NO